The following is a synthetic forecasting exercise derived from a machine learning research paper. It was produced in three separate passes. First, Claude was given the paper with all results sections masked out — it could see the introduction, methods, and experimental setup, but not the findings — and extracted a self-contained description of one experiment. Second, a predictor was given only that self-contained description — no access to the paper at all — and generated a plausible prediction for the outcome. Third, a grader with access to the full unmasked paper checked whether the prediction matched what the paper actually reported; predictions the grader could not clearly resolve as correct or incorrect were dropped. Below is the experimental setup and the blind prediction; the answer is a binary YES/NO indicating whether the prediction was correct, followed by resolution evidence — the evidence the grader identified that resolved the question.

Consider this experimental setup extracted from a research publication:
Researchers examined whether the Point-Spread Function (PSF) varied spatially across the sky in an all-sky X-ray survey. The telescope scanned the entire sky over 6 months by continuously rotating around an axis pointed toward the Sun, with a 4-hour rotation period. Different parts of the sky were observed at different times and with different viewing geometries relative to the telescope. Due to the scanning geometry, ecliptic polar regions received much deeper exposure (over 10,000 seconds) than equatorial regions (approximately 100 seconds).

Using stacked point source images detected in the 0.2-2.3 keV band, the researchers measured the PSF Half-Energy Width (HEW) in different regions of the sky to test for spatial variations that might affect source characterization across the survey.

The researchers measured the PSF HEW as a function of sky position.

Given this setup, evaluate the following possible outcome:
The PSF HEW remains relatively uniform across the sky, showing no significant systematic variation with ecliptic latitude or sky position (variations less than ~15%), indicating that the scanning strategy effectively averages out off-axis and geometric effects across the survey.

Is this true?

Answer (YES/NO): YES